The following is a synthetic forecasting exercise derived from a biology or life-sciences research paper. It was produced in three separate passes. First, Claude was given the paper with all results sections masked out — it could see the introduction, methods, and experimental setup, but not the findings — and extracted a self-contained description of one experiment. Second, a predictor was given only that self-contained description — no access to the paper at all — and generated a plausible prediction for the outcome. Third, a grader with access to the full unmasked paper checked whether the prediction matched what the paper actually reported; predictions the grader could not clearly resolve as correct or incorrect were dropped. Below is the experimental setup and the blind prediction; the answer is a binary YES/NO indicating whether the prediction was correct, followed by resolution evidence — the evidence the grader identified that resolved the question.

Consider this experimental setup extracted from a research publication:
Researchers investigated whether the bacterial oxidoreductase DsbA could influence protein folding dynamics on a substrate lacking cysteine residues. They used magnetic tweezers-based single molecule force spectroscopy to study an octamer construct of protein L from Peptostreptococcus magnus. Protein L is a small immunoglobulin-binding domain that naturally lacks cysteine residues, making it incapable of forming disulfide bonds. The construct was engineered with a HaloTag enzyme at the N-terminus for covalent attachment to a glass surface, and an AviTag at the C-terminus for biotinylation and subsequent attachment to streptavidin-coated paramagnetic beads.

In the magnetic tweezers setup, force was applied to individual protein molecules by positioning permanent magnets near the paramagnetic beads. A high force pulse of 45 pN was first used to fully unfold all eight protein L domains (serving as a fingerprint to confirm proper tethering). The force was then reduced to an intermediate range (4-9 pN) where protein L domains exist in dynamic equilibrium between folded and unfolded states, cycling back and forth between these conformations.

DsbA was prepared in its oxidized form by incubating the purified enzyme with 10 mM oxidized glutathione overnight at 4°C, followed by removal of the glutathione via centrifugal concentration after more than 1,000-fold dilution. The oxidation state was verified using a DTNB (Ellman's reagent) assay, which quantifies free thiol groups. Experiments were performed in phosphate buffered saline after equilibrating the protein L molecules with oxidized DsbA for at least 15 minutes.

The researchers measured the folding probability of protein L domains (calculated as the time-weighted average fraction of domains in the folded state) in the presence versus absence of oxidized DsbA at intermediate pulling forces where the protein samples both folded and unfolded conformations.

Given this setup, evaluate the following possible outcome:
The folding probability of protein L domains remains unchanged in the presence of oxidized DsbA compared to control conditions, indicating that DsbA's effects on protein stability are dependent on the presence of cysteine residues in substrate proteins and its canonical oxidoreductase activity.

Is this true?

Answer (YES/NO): NO